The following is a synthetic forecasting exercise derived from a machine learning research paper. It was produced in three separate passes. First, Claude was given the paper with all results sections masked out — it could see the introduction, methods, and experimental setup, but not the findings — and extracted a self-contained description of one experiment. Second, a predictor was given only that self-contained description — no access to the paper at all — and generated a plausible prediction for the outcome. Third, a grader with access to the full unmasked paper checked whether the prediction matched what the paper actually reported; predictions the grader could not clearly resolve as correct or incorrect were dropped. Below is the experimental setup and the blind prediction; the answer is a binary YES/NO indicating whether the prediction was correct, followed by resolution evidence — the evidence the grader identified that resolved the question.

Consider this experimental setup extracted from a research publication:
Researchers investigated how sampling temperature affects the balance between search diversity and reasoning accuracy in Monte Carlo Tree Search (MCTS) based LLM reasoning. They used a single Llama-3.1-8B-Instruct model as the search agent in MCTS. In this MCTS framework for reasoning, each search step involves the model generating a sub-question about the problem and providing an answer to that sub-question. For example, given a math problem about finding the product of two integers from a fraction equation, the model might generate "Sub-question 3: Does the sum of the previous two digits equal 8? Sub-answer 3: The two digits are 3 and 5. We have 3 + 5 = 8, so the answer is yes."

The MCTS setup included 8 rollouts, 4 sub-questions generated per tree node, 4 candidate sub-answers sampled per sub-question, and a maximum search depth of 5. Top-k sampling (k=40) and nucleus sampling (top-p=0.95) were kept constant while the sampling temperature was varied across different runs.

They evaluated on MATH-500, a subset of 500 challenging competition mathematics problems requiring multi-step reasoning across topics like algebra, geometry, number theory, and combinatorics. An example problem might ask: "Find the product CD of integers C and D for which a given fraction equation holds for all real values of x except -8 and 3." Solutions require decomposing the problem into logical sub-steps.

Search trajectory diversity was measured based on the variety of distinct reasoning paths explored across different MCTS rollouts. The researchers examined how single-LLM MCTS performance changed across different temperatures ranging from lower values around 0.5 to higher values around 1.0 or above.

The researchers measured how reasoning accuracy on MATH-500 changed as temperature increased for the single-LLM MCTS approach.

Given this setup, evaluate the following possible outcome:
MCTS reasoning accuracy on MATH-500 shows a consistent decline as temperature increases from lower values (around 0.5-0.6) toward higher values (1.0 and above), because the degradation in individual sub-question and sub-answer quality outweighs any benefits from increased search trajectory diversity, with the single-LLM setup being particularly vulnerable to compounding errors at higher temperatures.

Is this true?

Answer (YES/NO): NO